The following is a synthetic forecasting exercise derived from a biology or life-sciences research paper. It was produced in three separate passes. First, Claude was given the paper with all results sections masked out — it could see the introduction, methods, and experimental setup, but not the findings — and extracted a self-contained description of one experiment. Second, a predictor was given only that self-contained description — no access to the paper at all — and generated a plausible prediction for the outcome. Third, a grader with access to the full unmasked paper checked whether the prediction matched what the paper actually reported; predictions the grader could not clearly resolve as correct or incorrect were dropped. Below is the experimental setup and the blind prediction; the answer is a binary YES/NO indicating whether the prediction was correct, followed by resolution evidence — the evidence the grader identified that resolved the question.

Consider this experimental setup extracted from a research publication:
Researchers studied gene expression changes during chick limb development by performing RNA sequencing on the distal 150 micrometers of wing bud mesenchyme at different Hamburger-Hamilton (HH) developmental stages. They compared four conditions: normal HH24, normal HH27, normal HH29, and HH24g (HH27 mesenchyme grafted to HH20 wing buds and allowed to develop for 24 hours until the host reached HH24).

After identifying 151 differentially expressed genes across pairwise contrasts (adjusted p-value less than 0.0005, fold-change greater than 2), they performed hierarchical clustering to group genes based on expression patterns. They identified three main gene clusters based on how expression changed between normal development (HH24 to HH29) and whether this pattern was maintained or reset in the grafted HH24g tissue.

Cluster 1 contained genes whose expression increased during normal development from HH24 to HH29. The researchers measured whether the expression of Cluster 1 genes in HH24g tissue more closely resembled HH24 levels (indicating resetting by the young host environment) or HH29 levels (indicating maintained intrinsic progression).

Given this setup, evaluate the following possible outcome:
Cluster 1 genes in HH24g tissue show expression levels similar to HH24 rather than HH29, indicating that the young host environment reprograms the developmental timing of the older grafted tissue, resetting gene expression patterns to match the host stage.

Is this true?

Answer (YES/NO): NO